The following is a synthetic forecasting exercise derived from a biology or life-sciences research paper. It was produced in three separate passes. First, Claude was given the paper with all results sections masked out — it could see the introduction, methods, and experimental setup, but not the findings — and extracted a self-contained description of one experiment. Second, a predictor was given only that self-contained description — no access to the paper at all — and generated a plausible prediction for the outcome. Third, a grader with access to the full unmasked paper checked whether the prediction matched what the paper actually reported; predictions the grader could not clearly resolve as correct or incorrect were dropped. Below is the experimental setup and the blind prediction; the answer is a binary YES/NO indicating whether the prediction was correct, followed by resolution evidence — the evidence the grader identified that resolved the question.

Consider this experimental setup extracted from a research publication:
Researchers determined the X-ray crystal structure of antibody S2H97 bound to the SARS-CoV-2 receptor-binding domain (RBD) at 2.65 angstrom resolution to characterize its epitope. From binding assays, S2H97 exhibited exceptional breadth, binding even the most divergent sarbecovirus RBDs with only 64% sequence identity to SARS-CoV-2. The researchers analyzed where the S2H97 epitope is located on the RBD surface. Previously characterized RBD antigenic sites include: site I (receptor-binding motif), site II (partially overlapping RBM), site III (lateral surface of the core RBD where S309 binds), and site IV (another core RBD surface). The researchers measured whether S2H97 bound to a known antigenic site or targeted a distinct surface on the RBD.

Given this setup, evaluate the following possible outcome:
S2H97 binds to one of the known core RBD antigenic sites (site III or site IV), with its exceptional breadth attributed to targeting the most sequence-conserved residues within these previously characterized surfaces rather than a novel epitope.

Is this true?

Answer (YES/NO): NO